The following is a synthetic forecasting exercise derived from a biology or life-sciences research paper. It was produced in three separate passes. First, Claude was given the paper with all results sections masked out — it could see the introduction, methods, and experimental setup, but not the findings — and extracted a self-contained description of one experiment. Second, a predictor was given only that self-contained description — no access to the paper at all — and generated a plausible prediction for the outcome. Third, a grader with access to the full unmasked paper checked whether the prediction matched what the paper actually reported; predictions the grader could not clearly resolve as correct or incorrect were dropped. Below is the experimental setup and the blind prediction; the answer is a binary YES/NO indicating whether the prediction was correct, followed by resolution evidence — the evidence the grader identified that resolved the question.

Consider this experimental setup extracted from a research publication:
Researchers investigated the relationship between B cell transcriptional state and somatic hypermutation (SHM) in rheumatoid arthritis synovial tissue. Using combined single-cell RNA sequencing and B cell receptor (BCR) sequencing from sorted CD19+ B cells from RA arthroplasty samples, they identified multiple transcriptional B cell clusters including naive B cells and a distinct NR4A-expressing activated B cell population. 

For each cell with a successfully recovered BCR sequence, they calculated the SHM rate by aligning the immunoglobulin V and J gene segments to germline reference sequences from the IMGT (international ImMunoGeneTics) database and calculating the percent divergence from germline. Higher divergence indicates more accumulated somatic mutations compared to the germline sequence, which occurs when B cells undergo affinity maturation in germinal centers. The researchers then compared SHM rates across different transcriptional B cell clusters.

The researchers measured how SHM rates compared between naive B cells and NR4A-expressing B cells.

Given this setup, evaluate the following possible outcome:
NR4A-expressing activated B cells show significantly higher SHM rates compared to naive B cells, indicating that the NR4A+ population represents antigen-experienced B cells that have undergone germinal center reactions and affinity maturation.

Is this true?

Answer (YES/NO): NO